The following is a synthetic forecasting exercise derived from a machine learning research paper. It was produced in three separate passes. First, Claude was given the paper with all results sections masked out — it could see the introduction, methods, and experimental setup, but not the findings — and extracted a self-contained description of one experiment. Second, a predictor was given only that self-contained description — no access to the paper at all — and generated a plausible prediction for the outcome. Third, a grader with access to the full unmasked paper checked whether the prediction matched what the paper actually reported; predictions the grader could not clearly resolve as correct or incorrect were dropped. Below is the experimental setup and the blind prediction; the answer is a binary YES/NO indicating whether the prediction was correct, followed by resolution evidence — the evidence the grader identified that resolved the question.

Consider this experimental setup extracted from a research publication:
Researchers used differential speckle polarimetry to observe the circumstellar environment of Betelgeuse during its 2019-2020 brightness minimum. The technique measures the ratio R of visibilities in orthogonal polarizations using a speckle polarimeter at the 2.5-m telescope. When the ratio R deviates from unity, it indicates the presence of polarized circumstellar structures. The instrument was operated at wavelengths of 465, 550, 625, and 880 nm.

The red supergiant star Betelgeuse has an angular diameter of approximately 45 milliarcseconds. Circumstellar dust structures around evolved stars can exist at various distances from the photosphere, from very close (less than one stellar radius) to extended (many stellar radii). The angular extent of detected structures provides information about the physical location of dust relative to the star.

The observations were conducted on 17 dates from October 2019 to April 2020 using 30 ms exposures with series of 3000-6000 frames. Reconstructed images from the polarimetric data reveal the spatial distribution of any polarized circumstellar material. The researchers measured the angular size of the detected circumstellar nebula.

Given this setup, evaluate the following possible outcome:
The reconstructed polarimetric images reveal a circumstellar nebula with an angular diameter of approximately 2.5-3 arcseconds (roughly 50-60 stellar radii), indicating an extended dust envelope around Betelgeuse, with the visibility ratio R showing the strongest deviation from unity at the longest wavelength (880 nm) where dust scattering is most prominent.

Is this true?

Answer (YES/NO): NO